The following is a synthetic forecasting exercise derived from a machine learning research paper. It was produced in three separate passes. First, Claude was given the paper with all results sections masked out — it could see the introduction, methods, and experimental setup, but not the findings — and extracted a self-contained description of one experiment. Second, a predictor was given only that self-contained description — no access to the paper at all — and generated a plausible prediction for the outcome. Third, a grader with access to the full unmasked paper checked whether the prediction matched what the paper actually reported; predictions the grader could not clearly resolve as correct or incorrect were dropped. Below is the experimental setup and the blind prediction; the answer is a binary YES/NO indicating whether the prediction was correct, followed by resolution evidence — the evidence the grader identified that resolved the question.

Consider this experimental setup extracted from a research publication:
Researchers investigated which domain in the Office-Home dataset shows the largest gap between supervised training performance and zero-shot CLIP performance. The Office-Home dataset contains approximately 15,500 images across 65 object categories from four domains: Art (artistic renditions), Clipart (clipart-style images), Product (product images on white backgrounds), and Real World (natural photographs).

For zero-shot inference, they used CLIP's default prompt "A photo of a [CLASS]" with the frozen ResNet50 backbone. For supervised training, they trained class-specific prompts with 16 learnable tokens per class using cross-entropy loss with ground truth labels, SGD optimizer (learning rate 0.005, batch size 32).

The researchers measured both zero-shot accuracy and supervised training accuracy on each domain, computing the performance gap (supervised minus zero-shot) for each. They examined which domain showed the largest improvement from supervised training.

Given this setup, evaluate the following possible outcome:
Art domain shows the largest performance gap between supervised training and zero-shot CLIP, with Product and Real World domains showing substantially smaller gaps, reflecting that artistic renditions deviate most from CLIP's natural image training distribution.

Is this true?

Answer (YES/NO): NO